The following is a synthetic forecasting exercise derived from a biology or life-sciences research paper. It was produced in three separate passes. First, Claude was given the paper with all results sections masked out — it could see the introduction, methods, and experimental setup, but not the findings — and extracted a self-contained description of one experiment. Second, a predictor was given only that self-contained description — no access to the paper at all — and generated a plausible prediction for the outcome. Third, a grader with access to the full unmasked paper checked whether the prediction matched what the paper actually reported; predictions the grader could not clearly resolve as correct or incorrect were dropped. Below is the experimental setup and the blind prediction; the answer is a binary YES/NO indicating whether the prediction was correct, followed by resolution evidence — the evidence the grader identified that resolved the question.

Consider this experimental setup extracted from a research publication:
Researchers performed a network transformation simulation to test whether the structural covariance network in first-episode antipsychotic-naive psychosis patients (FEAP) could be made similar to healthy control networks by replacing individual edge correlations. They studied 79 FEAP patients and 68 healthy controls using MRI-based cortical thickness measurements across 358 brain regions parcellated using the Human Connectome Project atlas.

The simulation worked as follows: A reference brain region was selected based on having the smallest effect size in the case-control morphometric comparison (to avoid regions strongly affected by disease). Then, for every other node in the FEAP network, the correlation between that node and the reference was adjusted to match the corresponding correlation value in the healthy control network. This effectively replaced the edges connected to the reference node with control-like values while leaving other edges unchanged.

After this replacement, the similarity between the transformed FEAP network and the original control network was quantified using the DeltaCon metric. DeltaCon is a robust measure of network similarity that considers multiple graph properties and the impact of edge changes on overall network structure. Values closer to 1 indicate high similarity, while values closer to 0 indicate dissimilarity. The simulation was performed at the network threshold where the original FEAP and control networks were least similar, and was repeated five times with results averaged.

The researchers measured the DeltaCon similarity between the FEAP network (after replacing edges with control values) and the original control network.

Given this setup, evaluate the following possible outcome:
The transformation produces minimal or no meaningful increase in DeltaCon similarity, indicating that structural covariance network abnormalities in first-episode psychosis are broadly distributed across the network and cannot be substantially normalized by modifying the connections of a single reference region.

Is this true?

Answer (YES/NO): YES